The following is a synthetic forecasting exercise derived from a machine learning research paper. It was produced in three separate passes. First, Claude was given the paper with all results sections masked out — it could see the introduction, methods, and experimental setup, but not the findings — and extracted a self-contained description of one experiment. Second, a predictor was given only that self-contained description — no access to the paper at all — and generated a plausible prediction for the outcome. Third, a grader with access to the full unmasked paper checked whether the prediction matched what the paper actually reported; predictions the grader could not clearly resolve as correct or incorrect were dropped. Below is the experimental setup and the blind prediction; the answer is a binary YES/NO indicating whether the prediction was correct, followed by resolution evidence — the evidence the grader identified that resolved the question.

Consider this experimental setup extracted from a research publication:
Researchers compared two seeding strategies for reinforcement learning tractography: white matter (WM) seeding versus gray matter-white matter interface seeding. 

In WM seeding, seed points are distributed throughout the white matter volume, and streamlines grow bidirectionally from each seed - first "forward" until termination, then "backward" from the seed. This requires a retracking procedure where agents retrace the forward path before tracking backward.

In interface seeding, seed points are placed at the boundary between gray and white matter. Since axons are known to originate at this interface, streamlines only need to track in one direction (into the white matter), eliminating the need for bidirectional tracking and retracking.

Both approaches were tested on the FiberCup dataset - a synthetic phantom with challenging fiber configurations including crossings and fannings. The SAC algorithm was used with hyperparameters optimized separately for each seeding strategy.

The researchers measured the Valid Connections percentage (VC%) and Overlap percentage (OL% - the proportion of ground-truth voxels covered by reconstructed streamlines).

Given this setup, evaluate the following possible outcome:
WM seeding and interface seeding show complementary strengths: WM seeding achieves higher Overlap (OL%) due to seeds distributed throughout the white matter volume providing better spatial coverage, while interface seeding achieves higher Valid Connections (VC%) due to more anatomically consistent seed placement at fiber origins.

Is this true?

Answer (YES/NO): YES